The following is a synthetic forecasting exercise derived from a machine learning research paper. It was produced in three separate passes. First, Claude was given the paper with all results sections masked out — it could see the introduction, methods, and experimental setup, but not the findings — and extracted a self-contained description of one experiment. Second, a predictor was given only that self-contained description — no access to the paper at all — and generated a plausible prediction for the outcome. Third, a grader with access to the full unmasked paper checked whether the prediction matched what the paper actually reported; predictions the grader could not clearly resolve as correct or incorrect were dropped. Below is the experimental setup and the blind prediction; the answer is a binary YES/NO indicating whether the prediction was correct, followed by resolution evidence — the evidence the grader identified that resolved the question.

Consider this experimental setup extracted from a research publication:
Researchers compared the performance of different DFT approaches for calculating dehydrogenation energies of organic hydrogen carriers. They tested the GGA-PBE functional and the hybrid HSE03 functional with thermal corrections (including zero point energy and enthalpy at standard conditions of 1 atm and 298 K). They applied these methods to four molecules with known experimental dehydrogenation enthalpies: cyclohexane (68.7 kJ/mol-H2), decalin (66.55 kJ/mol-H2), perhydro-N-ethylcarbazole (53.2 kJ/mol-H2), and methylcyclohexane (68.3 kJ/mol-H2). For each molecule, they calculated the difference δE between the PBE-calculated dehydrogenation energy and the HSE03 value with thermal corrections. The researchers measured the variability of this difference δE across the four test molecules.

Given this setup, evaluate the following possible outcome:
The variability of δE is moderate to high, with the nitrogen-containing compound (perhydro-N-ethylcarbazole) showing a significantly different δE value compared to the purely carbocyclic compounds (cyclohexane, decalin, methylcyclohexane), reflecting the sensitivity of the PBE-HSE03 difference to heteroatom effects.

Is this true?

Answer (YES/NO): NO